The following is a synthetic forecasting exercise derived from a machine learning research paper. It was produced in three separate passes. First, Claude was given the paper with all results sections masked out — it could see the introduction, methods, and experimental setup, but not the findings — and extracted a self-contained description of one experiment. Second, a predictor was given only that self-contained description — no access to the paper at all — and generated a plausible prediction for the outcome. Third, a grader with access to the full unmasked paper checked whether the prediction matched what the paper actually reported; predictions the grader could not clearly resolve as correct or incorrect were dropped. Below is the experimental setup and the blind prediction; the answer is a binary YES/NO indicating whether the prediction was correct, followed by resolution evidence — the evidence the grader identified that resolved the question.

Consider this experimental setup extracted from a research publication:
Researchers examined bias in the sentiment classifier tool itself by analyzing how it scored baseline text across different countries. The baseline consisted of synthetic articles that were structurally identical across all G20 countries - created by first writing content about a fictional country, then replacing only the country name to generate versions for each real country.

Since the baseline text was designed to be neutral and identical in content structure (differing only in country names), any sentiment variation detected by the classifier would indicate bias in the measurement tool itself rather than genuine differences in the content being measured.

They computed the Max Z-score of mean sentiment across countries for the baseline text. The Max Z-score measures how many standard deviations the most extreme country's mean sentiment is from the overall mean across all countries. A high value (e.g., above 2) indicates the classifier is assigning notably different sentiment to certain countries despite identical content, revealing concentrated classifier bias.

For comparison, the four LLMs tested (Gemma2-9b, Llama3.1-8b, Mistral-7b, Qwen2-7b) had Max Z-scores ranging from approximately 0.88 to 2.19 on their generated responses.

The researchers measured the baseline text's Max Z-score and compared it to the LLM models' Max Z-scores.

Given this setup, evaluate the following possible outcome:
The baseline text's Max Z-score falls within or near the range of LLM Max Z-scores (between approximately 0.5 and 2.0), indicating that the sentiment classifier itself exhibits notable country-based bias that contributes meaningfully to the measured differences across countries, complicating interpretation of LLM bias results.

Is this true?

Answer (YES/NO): NO